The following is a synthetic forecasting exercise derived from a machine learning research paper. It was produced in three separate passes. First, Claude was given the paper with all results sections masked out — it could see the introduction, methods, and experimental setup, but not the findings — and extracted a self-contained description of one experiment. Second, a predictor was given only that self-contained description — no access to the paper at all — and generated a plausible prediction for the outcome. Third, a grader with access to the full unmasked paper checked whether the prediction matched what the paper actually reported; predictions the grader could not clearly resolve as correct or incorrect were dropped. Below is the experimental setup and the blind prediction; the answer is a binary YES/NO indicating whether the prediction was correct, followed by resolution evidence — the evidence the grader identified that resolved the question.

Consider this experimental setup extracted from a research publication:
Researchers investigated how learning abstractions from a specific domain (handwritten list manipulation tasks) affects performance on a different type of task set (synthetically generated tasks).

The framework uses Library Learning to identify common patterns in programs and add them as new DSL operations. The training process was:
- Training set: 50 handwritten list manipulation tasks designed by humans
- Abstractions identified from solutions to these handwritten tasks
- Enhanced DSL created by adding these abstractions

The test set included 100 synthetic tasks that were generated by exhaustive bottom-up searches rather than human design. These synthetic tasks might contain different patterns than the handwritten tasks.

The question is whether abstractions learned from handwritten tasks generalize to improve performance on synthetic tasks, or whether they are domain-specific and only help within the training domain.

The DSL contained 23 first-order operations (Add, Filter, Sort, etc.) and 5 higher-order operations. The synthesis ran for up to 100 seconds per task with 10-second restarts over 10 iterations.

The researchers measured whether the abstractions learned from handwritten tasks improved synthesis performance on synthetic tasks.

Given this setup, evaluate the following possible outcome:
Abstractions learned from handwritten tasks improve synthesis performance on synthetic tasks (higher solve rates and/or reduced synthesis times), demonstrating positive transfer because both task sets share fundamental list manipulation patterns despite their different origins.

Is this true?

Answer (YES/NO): NO